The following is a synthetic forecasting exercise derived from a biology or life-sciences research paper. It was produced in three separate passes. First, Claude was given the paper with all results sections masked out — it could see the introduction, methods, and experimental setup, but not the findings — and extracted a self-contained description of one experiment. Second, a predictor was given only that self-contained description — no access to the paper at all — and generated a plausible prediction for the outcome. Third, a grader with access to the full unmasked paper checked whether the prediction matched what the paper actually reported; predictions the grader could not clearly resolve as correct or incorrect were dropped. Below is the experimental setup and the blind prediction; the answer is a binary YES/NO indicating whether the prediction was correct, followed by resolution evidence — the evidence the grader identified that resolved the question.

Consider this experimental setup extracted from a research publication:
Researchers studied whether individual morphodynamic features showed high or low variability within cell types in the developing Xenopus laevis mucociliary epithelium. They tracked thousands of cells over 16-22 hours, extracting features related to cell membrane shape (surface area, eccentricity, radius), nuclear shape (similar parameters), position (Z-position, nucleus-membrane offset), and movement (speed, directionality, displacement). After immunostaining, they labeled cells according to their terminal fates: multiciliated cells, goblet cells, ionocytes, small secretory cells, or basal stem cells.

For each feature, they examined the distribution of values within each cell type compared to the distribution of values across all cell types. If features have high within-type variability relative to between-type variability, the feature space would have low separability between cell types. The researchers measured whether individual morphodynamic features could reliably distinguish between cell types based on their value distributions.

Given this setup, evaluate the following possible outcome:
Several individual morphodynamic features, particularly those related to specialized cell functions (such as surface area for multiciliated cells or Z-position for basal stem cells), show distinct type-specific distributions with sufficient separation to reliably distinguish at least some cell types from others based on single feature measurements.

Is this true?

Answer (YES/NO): NO